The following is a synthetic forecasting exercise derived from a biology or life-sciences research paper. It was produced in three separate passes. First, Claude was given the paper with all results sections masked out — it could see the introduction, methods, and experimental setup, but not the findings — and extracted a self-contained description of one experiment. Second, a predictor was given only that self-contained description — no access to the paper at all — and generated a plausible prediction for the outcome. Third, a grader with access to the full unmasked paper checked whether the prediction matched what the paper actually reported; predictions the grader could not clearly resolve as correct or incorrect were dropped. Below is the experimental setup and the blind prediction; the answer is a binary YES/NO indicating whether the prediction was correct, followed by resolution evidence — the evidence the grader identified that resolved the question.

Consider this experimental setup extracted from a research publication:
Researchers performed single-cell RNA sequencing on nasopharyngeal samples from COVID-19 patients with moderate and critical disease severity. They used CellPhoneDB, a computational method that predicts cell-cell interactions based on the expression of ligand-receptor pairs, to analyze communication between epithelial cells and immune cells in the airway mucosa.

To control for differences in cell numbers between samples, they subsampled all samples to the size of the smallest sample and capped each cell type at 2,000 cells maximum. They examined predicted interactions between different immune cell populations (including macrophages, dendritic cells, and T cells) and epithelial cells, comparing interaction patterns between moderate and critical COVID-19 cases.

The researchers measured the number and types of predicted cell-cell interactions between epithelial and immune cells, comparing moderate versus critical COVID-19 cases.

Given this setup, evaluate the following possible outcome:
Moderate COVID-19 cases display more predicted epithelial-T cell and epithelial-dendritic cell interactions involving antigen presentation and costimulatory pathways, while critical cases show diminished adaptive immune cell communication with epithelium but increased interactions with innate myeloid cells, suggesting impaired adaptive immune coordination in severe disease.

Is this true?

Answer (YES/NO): NO